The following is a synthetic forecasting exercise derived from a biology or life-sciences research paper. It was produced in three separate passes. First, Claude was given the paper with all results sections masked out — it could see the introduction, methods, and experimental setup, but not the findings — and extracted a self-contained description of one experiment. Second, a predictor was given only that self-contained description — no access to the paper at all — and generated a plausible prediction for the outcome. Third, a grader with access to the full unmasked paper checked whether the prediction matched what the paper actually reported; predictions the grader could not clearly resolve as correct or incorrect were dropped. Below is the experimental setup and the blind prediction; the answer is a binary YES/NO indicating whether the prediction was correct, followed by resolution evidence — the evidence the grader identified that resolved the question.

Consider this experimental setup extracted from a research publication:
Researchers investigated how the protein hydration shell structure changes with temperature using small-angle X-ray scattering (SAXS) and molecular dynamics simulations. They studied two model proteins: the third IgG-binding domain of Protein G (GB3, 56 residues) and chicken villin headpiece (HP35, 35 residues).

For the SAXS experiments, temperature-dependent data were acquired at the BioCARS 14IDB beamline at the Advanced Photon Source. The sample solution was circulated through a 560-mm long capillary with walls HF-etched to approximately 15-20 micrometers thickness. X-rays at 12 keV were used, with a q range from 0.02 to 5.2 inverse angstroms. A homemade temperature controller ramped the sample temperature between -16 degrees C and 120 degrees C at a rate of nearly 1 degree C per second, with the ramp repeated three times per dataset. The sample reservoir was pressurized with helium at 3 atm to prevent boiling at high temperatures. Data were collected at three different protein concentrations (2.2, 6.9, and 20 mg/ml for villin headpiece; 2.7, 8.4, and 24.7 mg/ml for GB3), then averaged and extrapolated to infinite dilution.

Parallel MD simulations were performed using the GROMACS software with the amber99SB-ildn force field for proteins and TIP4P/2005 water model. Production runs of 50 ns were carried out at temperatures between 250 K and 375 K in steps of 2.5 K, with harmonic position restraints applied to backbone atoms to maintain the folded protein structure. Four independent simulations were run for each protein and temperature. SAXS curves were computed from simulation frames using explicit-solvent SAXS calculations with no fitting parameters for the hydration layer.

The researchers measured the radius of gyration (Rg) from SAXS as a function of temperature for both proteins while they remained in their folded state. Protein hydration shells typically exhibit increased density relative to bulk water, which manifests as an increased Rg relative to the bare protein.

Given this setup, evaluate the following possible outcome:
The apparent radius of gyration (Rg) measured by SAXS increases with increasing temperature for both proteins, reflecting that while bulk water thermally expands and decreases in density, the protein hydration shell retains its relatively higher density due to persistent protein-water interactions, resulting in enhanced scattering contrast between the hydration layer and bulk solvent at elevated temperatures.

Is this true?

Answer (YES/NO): NO